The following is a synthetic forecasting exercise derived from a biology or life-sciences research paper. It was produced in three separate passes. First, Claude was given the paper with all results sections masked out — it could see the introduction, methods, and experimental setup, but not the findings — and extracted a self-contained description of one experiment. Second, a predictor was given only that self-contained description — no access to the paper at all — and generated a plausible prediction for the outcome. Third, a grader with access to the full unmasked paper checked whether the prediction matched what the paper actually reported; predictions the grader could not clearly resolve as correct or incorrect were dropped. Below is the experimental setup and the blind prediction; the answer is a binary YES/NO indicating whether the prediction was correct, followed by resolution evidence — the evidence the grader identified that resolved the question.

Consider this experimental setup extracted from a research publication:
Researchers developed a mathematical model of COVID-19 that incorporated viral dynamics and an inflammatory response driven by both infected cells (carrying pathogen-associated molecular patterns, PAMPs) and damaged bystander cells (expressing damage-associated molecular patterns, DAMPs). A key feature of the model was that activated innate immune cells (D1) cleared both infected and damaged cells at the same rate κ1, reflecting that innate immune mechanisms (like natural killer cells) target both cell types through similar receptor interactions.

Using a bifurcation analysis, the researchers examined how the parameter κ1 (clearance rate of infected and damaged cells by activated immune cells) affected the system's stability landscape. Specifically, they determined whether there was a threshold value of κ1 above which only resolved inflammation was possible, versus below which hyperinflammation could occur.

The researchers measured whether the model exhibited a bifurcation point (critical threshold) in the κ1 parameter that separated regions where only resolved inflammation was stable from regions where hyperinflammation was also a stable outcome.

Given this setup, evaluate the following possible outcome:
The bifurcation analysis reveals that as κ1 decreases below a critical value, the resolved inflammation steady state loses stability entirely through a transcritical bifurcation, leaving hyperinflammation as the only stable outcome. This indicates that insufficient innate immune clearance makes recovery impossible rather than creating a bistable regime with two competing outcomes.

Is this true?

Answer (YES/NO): NO